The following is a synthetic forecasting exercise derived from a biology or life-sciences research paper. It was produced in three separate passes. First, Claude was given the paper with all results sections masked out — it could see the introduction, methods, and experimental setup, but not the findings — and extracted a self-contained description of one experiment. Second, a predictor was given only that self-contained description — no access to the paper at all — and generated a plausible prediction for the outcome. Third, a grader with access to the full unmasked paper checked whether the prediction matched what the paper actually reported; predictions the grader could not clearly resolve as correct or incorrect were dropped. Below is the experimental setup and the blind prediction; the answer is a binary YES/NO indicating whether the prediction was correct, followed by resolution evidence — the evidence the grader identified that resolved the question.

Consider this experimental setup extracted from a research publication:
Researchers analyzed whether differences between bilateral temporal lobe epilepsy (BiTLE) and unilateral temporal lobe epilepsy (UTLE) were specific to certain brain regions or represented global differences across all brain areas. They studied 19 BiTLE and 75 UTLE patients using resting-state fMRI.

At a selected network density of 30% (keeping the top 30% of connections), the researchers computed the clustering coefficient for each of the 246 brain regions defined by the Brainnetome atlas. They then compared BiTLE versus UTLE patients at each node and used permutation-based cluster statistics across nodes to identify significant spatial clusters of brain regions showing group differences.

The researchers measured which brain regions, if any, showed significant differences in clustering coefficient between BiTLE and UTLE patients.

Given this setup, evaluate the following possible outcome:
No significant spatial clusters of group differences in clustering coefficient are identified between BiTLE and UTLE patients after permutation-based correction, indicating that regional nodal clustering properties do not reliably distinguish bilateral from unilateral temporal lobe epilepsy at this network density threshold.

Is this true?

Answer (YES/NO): NO